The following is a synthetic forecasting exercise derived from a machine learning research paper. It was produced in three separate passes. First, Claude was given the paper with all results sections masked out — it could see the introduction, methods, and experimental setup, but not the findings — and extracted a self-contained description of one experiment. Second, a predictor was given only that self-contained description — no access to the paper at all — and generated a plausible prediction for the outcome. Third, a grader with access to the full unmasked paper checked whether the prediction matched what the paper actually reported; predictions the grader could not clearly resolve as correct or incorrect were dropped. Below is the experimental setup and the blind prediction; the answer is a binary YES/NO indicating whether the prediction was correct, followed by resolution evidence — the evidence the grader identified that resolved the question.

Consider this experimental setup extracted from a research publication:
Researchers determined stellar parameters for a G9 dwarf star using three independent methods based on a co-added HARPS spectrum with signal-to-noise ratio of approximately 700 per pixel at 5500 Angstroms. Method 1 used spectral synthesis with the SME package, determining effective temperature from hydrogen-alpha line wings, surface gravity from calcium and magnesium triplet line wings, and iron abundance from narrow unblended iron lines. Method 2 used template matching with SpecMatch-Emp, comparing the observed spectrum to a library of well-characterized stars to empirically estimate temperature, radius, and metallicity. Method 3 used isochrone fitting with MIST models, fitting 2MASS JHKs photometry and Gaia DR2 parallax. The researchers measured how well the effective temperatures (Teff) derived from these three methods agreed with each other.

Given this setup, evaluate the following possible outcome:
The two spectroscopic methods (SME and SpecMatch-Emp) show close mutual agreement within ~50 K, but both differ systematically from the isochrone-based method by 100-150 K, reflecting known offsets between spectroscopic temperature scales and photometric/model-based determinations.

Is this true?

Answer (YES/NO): NO